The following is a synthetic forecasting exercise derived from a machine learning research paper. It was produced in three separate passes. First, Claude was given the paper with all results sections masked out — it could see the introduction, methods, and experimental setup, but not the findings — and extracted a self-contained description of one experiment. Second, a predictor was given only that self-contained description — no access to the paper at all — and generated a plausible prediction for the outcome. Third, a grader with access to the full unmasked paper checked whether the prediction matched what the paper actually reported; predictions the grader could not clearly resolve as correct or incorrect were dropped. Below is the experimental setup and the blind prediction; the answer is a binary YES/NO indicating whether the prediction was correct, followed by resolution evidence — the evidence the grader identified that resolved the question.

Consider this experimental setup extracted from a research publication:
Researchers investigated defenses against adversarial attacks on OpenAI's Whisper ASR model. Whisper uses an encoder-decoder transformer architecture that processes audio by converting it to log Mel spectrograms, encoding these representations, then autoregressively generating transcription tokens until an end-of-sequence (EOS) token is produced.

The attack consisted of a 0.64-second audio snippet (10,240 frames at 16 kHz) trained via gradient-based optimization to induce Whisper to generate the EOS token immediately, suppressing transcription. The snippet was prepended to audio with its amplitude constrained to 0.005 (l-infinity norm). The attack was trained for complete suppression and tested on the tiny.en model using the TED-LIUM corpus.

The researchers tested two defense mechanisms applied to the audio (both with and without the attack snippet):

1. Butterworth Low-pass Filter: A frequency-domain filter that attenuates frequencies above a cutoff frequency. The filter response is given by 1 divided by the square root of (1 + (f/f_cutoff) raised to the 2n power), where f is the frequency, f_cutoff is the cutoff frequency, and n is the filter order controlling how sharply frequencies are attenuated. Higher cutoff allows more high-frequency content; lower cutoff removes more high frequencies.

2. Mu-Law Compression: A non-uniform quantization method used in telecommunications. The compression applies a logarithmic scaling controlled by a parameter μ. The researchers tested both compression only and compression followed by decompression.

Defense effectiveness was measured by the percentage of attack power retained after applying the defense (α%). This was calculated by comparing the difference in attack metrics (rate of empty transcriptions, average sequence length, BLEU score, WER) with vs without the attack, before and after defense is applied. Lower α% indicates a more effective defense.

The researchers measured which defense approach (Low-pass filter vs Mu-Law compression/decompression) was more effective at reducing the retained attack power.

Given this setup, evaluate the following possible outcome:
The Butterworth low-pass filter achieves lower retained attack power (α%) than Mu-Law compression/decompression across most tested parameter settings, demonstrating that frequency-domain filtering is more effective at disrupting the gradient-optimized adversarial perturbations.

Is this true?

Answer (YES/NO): YES